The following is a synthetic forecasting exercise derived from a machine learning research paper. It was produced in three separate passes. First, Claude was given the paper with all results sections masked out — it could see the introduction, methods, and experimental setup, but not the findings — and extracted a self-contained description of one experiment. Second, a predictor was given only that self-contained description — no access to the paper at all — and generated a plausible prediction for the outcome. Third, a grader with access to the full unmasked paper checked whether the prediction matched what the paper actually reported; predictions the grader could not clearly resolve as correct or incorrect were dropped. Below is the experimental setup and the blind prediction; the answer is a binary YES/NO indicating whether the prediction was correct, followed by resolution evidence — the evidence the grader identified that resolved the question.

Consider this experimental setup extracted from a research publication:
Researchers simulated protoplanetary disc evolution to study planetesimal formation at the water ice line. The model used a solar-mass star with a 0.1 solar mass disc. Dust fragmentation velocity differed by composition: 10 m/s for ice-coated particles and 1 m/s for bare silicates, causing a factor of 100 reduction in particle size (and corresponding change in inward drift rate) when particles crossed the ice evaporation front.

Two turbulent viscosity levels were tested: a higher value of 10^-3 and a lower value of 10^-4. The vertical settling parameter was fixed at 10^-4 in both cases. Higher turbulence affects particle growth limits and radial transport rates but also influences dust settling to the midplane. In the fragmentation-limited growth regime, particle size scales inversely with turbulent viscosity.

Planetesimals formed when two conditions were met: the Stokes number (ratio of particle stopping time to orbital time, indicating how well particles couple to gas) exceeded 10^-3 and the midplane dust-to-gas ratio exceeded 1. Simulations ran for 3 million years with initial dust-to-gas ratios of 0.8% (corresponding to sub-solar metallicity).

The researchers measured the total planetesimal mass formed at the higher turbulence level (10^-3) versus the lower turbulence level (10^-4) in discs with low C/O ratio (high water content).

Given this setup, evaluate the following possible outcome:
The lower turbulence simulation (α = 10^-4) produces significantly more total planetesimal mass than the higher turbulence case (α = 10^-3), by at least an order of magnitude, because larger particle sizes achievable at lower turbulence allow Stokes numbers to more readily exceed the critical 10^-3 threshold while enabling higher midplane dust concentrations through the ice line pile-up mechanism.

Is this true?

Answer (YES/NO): NO